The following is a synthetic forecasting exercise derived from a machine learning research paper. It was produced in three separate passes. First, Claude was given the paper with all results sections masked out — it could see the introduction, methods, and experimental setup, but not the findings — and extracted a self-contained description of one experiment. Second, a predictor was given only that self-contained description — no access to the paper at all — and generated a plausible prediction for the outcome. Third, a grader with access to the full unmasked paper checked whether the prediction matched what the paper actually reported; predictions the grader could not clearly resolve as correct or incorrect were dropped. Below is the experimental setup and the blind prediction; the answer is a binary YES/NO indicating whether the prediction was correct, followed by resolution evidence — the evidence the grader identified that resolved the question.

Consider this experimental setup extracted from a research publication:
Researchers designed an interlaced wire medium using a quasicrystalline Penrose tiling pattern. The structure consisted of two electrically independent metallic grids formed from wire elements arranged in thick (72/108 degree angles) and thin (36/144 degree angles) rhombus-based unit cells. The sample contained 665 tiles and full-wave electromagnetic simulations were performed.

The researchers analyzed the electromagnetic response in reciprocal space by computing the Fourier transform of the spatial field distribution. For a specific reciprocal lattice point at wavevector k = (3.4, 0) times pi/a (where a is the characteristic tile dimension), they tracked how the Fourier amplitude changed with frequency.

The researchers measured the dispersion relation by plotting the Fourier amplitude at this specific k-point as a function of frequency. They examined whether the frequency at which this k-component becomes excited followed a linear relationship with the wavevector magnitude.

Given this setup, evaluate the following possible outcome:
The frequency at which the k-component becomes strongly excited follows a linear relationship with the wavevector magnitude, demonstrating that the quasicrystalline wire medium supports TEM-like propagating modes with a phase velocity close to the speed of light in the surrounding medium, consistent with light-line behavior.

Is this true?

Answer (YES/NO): NO